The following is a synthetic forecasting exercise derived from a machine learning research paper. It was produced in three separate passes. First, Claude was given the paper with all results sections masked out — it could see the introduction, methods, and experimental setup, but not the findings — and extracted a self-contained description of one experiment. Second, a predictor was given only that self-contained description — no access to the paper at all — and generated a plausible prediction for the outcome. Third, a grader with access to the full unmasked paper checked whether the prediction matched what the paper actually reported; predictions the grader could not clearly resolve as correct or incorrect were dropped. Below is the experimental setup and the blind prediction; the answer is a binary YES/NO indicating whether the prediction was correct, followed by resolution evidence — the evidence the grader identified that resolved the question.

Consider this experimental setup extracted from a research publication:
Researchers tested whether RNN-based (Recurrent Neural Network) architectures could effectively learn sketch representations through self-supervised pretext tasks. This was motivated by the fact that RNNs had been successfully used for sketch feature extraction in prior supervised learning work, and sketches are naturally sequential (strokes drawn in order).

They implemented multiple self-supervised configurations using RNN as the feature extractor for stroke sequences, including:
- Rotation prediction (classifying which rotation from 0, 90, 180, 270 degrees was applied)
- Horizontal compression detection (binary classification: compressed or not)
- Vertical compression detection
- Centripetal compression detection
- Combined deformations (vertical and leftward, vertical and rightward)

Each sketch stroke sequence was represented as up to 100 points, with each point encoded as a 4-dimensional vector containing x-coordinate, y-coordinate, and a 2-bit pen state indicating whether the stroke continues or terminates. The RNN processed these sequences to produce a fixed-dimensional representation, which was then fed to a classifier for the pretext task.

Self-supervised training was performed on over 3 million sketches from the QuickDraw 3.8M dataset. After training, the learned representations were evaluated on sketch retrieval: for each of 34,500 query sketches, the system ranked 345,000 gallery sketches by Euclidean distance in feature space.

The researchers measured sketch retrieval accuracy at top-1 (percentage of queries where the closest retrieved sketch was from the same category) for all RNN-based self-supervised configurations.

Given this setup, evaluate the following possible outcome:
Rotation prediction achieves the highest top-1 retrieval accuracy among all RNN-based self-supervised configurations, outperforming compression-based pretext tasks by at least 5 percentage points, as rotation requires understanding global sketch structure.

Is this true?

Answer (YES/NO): NO